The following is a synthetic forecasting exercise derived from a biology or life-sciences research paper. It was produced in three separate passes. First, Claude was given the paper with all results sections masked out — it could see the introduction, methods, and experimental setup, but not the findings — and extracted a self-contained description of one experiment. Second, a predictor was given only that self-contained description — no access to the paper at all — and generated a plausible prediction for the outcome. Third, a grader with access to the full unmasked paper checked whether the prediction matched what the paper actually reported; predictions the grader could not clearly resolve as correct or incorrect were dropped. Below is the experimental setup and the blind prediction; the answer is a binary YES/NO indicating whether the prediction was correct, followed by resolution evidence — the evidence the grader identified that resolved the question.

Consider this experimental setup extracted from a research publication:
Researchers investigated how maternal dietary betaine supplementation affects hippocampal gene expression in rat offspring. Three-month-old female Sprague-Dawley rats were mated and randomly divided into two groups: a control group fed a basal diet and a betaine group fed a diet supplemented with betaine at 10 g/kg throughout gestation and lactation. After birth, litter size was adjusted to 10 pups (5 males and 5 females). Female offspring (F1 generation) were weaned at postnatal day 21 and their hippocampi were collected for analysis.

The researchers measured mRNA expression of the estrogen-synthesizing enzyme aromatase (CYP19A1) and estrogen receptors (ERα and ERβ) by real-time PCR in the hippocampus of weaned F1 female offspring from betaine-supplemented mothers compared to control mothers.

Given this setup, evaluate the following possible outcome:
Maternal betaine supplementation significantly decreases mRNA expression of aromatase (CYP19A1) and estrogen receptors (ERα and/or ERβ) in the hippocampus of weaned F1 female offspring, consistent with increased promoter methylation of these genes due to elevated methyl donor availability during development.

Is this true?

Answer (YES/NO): YES